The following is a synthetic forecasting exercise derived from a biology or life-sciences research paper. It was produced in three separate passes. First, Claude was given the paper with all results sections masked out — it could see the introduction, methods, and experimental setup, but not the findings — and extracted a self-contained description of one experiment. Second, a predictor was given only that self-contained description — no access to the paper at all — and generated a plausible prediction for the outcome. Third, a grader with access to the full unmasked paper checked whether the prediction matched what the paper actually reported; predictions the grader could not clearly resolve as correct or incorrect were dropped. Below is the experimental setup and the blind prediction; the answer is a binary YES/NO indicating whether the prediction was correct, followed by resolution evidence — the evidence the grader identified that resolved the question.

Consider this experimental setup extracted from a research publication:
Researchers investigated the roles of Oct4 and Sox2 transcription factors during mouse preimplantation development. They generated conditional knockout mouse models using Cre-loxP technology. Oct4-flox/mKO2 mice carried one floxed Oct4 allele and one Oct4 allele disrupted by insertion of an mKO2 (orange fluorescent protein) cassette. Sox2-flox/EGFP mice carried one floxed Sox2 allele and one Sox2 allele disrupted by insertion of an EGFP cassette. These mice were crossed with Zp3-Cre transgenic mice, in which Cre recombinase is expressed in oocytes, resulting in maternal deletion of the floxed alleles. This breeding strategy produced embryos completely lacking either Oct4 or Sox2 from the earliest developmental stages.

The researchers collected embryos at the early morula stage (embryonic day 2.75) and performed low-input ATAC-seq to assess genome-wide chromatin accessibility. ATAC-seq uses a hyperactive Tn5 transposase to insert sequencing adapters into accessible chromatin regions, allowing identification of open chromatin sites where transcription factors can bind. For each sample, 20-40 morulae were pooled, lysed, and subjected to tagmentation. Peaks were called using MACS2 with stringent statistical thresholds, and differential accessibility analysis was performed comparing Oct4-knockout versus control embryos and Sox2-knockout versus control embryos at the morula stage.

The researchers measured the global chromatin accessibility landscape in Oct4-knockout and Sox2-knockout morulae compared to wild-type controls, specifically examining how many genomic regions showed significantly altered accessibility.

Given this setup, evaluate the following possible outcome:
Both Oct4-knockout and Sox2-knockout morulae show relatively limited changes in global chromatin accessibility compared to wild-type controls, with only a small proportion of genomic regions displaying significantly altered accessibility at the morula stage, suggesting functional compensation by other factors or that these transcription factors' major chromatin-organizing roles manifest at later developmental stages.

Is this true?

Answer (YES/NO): YES